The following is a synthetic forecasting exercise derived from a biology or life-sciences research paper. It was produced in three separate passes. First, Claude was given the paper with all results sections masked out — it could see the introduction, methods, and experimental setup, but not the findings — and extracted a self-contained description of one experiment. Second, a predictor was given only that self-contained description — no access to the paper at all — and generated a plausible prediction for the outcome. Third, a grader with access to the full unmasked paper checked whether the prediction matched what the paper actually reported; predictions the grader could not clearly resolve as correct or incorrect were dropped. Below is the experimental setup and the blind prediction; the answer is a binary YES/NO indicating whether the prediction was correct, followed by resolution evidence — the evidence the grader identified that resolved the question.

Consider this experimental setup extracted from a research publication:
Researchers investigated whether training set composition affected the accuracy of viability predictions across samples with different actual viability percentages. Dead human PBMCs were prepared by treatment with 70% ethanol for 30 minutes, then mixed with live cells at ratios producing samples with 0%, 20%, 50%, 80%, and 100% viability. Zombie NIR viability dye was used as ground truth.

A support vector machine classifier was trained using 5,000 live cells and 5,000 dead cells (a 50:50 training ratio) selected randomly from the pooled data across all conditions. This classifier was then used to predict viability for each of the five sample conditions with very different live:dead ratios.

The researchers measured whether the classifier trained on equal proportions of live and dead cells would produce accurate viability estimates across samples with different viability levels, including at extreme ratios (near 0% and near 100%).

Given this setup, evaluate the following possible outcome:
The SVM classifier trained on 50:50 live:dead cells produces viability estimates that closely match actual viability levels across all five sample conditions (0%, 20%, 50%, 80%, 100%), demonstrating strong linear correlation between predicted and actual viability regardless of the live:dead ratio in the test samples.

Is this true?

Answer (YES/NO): YES